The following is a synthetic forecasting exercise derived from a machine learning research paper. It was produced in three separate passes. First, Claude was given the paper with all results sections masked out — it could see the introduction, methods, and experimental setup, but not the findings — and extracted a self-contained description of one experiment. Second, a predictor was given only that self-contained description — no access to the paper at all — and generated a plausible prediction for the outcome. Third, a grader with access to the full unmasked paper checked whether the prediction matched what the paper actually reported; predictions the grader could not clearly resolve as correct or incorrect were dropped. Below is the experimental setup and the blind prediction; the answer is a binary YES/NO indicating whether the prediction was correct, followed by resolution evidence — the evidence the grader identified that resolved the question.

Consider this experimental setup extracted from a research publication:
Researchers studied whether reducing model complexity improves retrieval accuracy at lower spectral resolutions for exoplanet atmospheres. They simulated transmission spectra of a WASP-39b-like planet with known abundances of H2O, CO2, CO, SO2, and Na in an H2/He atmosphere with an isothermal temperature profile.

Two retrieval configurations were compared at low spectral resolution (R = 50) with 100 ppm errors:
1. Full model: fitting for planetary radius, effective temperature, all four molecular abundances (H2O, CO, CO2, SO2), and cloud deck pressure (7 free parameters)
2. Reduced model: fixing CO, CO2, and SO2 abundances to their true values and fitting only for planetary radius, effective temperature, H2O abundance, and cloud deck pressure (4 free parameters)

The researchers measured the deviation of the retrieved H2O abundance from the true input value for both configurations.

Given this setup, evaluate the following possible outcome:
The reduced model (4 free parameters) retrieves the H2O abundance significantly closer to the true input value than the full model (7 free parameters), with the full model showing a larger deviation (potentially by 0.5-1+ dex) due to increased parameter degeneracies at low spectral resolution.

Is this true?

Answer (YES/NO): NO